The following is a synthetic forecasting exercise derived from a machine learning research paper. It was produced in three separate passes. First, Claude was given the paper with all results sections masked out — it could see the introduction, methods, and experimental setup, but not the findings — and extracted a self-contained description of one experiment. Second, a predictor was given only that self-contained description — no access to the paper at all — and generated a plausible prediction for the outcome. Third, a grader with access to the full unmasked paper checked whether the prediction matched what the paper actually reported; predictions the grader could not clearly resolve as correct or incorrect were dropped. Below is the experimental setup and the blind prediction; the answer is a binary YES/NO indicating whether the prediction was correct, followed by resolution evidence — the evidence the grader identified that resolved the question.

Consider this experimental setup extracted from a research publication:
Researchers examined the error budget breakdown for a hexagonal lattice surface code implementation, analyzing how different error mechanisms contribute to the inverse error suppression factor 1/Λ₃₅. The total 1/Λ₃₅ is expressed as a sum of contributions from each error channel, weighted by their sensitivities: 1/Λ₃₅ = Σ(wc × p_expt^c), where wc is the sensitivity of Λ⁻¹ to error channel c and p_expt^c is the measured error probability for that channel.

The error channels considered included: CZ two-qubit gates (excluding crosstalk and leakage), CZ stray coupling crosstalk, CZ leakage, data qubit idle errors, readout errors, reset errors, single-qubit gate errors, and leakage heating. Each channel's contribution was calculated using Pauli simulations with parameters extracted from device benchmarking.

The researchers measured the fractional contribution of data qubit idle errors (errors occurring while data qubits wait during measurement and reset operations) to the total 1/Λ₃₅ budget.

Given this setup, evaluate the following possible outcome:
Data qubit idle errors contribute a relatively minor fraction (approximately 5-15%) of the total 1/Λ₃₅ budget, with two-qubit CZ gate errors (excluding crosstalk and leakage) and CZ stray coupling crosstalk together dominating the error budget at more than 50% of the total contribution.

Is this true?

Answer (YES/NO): NO